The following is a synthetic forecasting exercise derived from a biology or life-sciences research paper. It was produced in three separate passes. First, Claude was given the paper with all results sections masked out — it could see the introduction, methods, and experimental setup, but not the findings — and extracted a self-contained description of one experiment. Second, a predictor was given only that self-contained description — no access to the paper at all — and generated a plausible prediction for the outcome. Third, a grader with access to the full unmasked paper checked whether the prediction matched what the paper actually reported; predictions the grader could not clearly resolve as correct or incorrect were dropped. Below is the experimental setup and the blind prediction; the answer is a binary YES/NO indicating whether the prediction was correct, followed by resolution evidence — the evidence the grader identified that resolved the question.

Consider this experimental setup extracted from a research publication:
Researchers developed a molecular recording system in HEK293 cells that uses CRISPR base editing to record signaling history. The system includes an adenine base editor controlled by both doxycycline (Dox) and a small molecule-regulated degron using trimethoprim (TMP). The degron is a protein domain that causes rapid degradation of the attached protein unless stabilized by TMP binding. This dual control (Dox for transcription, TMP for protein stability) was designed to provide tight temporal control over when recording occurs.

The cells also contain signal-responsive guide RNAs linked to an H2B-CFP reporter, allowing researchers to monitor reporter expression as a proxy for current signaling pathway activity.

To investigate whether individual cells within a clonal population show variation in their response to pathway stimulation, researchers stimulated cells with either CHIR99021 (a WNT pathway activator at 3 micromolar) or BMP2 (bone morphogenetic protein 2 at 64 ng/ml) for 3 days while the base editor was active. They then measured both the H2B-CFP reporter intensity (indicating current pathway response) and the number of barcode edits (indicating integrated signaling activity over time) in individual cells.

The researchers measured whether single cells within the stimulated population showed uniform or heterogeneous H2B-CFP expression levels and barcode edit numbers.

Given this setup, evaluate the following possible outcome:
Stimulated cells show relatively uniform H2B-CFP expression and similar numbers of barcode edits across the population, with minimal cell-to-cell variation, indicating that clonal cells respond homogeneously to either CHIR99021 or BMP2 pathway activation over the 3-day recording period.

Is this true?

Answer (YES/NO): NO